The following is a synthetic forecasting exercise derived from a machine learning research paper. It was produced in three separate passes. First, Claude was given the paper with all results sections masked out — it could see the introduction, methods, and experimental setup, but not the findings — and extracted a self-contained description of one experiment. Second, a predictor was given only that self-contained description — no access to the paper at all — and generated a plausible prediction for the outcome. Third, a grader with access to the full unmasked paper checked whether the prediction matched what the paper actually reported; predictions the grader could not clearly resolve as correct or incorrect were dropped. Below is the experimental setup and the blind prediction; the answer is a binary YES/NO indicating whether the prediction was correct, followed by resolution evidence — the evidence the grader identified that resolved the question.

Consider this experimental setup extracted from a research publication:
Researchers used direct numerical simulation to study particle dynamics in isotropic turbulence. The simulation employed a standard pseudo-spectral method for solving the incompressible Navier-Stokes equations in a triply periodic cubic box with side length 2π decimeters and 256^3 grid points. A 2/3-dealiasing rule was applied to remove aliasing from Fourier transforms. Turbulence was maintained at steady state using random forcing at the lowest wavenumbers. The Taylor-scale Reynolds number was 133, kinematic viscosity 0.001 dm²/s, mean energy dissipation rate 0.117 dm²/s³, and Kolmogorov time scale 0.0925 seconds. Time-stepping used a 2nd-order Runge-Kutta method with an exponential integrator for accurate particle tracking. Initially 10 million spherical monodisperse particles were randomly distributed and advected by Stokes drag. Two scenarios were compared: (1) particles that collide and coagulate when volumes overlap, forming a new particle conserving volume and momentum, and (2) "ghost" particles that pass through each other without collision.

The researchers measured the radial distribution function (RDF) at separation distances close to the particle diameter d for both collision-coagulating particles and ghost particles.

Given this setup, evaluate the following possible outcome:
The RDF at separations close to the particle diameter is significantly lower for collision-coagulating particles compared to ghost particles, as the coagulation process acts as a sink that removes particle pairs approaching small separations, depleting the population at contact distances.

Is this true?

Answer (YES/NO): YES